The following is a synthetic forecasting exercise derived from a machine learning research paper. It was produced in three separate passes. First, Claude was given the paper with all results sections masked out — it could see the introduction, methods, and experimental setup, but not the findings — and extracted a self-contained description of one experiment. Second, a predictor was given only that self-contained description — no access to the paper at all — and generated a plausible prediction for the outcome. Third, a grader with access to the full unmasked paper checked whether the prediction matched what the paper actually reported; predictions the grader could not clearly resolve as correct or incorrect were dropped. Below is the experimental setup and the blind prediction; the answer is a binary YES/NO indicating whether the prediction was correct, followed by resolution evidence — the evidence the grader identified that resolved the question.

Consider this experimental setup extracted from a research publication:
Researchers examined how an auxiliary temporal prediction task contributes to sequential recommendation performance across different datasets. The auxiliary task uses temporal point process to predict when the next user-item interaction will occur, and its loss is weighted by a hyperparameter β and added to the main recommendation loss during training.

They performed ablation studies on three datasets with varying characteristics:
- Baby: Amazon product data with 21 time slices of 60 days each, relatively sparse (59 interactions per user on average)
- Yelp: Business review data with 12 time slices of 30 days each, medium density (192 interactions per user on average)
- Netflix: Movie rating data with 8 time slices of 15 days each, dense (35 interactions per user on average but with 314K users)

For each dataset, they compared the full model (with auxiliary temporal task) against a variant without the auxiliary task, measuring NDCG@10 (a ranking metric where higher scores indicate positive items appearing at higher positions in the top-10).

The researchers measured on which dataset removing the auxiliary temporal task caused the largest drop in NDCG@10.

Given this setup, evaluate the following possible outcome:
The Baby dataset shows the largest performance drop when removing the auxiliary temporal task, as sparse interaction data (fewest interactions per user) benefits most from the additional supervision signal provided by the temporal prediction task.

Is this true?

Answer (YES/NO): NO